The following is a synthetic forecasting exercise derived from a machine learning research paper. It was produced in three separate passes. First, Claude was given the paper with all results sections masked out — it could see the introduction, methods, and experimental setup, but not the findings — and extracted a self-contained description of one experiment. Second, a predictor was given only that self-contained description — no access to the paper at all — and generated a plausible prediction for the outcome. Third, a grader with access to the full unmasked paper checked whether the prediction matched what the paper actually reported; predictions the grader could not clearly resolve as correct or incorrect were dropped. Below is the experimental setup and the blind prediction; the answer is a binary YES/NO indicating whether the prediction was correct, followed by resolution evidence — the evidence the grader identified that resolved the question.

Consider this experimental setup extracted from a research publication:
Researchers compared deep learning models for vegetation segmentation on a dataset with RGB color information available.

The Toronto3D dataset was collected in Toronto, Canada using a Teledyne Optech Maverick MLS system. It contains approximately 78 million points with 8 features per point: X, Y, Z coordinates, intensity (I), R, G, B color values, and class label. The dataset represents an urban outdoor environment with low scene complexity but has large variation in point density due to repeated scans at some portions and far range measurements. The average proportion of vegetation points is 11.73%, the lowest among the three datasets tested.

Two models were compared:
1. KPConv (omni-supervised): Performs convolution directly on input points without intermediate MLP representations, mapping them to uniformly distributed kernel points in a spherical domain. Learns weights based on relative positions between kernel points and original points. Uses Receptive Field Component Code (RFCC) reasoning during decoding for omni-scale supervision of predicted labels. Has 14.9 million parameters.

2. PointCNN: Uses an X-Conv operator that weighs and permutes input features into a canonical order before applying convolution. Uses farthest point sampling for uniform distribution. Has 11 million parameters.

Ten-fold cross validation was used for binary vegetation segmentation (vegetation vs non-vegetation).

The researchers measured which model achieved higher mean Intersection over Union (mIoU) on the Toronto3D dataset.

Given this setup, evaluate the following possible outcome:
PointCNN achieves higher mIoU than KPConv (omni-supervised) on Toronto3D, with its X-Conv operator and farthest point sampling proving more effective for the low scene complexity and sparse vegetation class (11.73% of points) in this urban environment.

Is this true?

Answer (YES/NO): NO